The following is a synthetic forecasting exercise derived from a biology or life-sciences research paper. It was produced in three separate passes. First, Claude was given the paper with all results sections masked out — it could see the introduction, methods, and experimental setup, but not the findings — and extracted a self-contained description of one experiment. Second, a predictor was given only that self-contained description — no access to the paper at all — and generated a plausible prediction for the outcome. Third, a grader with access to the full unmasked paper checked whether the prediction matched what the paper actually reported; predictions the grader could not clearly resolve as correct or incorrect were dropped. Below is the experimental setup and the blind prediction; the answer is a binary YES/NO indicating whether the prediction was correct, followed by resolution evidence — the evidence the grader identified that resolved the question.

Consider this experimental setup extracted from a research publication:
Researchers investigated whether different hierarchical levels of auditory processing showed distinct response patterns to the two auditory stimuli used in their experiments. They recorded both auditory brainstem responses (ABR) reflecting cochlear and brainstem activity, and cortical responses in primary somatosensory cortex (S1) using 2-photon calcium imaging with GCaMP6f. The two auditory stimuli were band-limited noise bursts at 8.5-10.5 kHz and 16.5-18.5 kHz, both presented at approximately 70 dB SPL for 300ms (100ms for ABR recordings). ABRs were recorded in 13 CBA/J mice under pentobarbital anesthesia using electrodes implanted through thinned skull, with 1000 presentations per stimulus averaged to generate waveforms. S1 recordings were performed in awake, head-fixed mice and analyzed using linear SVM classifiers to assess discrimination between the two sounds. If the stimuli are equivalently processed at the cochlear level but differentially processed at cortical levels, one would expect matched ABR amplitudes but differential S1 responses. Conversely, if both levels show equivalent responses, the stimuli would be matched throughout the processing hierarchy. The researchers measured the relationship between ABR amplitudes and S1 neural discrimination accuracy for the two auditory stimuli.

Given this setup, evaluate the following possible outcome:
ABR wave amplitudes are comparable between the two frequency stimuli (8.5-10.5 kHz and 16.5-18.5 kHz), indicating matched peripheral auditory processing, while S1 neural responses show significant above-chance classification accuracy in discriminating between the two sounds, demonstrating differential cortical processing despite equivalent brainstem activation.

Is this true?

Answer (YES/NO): YES